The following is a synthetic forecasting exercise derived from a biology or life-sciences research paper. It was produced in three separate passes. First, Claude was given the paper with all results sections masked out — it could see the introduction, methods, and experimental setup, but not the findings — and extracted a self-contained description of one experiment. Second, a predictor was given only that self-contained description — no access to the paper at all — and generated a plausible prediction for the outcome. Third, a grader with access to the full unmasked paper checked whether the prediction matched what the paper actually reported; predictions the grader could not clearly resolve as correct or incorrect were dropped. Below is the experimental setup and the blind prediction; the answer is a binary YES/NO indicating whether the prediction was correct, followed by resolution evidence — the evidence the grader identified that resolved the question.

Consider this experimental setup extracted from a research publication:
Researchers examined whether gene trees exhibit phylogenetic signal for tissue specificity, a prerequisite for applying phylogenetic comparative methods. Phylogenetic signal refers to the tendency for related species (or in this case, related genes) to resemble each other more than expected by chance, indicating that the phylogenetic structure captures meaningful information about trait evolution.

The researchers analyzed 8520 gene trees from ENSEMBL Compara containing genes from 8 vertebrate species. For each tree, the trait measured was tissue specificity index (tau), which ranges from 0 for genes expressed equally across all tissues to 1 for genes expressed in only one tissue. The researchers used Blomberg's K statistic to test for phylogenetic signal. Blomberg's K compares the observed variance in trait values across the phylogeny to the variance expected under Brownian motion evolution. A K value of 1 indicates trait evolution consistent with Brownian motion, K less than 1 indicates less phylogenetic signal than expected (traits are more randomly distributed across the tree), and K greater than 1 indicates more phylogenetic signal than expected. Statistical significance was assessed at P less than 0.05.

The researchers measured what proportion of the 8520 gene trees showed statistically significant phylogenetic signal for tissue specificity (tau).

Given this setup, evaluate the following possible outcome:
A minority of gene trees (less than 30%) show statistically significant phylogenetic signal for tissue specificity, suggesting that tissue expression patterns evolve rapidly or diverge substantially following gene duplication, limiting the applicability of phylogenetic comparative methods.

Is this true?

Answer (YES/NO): NO